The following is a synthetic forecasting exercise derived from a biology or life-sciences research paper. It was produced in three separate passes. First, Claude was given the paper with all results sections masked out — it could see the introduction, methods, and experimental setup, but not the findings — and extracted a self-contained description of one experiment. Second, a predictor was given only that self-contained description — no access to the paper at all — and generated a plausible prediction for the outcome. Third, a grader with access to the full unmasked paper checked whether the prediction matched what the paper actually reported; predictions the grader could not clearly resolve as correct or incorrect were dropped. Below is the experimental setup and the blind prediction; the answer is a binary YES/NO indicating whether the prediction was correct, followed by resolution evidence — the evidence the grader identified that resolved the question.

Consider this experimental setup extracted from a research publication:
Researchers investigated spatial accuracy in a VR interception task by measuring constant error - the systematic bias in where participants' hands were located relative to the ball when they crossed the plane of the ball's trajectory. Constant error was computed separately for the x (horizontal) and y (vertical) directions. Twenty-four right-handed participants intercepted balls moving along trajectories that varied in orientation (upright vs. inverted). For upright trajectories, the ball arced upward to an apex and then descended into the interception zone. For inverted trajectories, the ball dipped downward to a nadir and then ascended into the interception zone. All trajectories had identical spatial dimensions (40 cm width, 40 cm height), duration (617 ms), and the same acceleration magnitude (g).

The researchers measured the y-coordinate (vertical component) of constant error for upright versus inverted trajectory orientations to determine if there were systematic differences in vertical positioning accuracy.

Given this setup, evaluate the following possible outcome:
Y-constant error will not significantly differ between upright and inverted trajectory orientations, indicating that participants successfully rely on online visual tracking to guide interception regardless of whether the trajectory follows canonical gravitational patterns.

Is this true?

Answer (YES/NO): NO